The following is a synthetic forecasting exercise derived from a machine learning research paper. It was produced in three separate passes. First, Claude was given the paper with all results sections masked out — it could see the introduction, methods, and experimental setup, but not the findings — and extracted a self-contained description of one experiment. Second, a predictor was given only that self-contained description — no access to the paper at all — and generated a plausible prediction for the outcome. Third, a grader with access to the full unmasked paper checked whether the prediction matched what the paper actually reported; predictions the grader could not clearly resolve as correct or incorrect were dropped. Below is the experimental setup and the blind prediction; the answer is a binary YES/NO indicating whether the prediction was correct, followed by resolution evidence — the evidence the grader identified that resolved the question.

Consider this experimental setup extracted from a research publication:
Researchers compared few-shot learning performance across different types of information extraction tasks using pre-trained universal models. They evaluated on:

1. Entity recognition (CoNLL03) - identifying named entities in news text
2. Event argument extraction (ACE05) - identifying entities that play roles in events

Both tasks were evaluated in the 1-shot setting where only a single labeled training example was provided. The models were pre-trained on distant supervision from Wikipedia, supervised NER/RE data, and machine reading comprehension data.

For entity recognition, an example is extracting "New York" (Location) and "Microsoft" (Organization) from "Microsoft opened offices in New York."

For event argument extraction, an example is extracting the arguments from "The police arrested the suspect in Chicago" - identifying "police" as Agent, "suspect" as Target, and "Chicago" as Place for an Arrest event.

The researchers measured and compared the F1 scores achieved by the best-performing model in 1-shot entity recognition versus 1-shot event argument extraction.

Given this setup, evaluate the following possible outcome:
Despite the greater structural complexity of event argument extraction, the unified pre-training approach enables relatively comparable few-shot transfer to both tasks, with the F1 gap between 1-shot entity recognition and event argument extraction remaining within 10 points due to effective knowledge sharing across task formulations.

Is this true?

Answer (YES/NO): NO